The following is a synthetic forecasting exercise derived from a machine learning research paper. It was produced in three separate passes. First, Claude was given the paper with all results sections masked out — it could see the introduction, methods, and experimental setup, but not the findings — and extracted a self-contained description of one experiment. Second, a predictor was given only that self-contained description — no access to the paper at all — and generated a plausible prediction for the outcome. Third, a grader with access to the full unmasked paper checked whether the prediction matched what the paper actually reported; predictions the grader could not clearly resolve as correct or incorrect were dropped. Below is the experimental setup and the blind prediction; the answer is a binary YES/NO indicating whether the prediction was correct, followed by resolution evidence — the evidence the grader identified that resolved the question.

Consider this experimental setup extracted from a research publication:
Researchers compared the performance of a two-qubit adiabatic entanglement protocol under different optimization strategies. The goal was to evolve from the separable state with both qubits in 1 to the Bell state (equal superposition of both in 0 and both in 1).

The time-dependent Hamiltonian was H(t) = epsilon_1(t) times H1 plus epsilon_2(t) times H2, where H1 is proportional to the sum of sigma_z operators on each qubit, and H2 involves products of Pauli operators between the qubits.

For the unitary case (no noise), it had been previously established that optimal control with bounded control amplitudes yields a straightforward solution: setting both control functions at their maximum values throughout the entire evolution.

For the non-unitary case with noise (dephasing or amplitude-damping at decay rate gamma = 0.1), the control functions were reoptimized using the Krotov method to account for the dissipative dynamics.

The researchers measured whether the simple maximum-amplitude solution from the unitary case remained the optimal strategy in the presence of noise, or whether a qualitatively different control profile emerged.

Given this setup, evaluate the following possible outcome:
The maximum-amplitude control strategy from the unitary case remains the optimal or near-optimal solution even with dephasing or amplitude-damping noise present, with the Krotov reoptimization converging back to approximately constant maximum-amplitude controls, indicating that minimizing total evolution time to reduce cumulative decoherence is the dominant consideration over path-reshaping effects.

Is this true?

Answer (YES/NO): NO